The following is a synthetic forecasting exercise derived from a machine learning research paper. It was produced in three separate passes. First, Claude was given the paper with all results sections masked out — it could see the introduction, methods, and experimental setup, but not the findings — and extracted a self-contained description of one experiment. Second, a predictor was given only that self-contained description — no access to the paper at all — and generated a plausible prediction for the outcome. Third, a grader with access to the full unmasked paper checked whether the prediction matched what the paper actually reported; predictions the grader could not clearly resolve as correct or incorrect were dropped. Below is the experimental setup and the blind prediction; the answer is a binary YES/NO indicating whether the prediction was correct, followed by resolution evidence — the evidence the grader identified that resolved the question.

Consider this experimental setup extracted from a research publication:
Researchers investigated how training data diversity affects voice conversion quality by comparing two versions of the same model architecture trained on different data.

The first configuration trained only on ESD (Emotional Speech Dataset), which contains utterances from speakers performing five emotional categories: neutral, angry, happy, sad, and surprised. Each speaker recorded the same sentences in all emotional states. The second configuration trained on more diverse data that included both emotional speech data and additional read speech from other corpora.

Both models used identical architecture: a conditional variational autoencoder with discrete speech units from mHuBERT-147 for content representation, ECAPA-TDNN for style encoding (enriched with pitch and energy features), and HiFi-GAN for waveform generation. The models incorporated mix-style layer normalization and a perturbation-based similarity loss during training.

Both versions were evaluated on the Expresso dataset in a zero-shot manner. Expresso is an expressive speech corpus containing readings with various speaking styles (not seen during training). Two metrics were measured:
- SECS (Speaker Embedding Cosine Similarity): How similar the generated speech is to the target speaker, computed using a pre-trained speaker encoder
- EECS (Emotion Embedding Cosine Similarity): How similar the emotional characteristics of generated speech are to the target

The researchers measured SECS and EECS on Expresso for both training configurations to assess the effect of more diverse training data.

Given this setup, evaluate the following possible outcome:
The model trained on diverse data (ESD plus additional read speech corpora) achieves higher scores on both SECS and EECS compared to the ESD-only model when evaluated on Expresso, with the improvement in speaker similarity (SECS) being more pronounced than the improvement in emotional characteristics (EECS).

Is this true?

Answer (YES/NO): YES